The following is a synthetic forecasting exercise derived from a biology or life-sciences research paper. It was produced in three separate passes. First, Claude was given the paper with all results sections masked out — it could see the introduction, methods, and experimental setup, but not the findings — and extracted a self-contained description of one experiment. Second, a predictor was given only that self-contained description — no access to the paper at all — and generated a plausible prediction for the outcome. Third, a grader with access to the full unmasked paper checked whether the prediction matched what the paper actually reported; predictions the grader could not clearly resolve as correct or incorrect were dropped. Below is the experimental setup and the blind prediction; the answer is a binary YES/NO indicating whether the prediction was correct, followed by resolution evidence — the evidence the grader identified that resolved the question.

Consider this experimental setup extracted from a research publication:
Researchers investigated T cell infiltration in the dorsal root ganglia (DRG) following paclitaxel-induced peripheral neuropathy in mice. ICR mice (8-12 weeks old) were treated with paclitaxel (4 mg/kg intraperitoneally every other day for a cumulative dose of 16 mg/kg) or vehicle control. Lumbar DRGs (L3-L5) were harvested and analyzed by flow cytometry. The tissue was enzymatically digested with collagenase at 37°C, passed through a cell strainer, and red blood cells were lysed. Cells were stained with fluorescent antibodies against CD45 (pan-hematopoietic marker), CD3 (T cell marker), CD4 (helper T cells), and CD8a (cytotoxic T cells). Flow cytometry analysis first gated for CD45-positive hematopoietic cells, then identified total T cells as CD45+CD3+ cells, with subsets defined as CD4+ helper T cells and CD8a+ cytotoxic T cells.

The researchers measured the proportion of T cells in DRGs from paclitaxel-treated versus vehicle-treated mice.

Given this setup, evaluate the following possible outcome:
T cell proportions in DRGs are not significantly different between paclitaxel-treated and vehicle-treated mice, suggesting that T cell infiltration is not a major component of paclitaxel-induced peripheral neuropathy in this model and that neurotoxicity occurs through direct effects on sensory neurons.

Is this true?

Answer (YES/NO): NO